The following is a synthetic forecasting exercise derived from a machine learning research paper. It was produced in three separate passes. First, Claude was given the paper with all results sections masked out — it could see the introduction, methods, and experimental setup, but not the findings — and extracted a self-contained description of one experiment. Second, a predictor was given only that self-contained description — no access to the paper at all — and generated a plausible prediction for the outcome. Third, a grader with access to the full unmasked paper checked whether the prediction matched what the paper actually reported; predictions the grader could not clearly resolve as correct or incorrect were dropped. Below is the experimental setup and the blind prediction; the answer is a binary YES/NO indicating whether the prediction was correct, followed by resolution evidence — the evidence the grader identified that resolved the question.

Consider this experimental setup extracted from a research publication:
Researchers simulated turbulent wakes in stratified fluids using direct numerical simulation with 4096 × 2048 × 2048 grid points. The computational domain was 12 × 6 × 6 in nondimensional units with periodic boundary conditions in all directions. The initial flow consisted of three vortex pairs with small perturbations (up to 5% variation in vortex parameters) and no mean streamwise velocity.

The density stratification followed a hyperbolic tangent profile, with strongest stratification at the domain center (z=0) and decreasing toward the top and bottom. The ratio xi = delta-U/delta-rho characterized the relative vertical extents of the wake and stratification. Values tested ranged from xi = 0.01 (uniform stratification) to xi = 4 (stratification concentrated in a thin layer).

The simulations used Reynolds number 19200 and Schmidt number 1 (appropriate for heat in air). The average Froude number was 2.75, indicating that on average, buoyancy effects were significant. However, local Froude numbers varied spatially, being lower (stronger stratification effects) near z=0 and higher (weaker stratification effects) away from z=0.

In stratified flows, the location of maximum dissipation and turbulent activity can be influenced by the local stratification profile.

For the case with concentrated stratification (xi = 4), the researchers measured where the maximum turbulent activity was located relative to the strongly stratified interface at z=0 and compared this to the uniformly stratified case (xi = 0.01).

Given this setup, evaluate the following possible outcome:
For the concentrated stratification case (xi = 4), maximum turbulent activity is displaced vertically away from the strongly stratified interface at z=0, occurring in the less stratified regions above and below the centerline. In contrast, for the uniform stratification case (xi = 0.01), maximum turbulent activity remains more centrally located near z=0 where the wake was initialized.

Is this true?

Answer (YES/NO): YES